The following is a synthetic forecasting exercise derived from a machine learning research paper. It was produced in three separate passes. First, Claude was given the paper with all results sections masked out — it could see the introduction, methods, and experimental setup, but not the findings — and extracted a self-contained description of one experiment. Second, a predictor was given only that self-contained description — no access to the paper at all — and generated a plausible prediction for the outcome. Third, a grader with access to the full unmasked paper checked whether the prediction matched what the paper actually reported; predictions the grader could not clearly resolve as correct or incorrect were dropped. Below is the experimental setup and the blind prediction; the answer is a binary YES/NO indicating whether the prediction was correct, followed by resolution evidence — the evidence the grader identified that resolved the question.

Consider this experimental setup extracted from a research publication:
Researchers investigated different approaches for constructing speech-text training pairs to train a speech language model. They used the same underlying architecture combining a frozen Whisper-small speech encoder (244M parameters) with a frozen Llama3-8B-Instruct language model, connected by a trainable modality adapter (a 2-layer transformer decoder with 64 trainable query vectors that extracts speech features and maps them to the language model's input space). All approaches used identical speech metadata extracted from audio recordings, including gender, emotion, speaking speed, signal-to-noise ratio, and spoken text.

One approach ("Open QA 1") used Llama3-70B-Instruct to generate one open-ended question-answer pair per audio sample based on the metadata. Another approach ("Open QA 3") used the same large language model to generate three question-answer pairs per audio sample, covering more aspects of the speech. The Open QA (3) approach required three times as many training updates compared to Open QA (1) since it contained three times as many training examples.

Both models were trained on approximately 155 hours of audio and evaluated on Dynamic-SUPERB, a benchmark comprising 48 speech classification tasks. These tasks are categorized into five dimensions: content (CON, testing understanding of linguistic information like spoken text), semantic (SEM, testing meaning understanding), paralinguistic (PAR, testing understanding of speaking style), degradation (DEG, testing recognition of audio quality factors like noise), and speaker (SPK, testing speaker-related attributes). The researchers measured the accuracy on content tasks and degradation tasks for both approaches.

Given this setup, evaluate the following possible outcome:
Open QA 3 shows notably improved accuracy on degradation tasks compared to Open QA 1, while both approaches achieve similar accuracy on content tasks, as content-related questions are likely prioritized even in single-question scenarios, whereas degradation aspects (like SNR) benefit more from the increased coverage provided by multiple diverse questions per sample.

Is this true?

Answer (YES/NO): NO